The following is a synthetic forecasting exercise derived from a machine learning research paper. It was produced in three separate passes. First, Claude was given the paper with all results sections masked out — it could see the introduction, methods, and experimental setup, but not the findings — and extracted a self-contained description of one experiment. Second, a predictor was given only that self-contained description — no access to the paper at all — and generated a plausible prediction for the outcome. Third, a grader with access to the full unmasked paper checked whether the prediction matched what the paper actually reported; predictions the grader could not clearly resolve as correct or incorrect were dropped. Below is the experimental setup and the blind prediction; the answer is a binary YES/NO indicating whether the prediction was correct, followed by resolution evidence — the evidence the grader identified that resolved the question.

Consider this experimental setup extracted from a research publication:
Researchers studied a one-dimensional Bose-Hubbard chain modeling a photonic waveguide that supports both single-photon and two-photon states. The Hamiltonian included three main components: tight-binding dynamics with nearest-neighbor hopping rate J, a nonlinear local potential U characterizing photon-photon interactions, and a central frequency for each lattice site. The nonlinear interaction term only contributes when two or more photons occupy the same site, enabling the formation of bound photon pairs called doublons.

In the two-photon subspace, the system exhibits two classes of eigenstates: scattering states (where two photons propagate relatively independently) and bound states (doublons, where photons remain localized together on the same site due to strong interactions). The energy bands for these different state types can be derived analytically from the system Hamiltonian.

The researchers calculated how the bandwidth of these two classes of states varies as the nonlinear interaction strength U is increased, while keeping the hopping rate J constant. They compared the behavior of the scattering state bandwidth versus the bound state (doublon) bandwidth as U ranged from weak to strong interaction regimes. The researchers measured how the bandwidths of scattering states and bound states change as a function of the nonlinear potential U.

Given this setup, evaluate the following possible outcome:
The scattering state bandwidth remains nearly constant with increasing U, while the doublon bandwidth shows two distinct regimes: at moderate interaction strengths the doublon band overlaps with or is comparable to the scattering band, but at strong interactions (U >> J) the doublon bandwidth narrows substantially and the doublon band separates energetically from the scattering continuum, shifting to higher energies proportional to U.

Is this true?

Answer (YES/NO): NO